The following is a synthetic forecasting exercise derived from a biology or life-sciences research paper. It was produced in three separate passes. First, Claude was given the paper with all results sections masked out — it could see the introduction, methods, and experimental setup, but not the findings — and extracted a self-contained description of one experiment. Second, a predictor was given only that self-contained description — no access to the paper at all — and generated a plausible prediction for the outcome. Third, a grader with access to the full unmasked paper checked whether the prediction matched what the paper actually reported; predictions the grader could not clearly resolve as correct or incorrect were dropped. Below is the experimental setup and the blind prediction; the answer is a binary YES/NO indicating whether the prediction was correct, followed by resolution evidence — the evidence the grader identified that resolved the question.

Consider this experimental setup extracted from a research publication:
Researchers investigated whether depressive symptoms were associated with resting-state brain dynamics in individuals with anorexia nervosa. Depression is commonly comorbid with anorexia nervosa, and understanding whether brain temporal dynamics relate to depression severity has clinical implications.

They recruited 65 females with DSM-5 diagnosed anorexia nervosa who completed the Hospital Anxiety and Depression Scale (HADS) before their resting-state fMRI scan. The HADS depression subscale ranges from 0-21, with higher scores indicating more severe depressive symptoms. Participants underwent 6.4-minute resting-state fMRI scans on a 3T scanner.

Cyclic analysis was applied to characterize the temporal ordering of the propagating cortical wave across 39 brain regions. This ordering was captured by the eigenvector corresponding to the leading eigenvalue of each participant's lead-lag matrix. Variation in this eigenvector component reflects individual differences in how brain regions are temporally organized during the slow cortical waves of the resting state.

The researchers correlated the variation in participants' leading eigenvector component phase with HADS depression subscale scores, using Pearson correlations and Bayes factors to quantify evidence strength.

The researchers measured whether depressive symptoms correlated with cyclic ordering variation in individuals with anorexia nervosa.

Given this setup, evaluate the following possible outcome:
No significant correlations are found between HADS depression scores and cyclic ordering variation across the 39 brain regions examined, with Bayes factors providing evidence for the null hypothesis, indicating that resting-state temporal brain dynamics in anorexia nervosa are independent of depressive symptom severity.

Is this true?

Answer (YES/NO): NO